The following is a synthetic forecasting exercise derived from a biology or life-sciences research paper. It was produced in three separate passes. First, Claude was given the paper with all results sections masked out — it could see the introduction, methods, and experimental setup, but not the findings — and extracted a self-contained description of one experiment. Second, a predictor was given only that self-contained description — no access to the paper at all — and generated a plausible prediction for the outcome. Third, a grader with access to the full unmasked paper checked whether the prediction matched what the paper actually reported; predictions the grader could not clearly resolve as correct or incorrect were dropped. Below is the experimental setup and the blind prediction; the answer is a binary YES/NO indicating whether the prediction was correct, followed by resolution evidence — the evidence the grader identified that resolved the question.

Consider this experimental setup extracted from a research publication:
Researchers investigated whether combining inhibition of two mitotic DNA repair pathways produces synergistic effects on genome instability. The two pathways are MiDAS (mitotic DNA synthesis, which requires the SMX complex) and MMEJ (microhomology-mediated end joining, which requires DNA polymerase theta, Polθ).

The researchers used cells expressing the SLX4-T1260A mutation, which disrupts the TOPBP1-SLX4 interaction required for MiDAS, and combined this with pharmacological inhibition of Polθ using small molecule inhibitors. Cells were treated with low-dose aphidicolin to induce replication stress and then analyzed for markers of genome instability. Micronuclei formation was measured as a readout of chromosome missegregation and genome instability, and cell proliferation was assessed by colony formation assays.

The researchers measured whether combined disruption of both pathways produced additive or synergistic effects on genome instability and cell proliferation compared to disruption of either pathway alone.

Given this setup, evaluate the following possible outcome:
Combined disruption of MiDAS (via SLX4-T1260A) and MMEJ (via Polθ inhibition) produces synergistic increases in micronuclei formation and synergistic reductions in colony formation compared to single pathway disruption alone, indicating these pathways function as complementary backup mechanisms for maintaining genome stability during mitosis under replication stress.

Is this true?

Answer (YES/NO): NO